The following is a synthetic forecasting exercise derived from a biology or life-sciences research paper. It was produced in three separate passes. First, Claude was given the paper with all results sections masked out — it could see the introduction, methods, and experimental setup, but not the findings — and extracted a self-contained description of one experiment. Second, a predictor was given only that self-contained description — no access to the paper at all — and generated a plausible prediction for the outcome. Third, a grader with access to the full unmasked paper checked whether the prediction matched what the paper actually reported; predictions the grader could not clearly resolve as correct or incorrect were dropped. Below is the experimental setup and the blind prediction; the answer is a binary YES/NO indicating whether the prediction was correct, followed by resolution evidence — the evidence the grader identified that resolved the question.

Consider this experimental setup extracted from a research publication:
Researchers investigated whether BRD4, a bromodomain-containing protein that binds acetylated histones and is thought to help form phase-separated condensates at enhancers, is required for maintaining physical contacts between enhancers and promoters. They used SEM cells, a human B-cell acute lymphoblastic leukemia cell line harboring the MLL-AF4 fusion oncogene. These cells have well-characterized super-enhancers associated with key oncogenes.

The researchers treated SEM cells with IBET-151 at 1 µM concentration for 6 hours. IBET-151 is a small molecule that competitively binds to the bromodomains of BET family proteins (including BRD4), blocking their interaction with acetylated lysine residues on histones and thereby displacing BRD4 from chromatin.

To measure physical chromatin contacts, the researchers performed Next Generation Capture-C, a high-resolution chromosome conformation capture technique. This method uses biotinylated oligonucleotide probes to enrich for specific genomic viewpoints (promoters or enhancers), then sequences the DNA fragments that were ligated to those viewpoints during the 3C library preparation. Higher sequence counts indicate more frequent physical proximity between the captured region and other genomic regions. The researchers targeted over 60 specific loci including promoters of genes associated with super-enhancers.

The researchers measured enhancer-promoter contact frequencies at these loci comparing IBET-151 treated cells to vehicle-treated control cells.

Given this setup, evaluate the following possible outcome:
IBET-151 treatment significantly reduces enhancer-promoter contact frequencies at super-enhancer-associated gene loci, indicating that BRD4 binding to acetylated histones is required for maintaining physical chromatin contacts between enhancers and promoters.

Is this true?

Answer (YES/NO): NO